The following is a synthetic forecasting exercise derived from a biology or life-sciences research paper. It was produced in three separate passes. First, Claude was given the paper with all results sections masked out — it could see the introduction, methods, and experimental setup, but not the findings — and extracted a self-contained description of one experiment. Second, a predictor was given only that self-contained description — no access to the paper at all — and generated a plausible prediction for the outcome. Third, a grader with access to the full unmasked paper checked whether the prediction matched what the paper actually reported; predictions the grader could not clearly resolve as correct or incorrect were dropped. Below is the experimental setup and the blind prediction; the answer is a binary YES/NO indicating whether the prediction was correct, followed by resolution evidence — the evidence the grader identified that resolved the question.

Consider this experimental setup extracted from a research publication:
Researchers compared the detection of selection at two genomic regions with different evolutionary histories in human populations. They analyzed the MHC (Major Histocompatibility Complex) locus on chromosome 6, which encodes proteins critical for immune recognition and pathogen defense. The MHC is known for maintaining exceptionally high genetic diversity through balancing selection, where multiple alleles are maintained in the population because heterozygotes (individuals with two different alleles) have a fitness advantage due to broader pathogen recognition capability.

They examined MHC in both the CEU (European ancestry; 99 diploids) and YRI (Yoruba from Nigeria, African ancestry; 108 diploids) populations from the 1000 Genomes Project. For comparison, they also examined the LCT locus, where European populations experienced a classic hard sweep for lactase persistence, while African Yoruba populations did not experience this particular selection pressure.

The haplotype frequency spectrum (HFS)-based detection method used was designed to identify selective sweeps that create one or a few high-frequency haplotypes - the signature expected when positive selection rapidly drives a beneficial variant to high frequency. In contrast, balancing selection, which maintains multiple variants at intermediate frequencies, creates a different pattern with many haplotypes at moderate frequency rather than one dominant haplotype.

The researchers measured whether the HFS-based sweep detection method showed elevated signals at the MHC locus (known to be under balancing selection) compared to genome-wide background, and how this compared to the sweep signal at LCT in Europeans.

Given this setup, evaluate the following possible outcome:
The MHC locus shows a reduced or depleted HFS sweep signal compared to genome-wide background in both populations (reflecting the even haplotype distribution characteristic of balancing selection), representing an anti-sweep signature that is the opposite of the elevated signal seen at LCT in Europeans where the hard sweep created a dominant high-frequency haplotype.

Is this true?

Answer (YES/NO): NO